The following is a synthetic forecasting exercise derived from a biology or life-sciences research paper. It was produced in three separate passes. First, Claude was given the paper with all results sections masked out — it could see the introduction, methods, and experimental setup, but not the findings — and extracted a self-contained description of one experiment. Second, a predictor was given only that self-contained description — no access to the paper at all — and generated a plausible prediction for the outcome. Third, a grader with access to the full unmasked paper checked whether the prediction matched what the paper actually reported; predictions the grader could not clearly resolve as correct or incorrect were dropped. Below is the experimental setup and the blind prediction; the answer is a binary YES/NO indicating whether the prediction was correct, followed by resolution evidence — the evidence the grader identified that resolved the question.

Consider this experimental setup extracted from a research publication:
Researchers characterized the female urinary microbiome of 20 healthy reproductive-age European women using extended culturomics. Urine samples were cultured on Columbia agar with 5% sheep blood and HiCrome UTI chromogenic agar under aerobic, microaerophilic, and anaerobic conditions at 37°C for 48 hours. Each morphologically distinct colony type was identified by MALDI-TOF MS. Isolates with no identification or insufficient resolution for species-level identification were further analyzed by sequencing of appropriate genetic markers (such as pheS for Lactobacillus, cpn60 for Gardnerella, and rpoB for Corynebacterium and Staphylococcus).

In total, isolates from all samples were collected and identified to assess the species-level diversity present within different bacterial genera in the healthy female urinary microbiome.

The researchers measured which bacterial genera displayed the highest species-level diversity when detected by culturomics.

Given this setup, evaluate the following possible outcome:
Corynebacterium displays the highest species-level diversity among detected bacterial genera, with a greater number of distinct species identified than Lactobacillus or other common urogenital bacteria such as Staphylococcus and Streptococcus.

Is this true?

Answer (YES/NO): YES